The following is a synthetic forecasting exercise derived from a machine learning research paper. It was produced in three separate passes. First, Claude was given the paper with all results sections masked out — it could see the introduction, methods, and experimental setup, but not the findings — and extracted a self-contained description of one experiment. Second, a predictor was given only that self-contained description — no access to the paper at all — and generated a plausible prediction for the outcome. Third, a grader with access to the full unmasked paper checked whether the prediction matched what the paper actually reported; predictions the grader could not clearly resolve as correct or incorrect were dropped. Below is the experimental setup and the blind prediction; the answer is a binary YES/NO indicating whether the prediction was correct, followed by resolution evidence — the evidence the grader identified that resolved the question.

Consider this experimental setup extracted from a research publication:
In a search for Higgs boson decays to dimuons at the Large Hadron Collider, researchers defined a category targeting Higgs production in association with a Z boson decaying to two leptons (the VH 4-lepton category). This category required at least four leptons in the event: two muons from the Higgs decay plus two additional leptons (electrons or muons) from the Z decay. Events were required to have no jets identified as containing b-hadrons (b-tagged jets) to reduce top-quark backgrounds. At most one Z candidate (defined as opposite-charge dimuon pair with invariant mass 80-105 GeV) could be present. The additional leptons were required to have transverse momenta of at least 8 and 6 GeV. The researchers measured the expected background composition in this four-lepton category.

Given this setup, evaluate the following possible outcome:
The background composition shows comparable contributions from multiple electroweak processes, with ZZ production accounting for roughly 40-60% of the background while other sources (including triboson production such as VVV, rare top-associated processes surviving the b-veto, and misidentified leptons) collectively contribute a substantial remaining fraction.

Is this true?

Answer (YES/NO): NO